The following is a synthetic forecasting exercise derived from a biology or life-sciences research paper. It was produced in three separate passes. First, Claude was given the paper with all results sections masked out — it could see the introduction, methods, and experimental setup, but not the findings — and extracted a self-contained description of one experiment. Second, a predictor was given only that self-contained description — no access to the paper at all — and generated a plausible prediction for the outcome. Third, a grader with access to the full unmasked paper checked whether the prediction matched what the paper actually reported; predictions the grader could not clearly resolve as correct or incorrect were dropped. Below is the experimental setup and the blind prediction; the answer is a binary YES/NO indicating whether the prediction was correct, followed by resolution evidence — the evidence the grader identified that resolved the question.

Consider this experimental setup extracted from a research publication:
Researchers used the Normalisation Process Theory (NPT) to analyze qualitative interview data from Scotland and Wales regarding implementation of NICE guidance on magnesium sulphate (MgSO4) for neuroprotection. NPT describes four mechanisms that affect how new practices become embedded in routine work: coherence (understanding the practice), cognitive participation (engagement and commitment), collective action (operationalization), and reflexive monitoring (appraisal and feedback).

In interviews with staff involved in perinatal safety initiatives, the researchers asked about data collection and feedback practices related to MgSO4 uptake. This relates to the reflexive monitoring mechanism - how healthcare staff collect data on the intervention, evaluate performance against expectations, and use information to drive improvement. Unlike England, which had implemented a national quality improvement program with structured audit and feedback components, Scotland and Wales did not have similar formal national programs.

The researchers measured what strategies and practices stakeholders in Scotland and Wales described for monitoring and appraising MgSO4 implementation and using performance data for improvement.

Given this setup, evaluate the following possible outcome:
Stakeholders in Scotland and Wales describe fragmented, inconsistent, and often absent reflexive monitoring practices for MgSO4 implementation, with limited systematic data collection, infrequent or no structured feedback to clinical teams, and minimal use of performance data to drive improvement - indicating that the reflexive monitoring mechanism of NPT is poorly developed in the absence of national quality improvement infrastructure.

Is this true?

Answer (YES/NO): YES